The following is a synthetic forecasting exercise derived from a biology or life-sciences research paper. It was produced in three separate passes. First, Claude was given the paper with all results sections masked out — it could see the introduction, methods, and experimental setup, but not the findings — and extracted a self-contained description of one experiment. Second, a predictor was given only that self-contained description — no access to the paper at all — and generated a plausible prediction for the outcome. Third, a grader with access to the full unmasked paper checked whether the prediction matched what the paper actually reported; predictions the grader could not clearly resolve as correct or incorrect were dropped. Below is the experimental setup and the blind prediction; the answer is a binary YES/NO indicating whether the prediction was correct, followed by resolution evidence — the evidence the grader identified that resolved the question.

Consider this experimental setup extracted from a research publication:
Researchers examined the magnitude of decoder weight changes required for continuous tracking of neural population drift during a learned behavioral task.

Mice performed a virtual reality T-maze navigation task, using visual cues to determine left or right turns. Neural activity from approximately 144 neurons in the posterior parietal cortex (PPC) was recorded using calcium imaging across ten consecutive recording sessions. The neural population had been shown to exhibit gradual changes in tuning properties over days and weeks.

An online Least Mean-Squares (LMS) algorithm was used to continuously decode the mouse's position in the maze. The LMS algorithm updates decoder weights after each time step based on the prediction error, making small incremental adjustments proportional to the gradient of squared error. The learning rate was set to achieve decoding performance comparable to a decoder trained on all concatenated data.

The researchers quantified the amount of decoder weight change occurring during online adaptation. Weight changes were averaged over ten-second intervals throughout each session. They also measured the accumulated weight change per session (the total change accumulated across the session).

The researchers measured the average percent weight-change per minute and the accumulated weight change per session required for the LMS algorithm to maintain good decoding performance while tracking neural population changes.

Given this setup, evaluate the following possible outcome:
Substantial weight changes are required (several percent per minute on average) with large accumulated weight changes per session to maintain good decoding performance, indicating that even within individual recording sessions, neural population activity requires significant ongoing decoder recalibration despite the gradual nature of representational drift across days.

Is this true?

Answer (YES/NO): NO